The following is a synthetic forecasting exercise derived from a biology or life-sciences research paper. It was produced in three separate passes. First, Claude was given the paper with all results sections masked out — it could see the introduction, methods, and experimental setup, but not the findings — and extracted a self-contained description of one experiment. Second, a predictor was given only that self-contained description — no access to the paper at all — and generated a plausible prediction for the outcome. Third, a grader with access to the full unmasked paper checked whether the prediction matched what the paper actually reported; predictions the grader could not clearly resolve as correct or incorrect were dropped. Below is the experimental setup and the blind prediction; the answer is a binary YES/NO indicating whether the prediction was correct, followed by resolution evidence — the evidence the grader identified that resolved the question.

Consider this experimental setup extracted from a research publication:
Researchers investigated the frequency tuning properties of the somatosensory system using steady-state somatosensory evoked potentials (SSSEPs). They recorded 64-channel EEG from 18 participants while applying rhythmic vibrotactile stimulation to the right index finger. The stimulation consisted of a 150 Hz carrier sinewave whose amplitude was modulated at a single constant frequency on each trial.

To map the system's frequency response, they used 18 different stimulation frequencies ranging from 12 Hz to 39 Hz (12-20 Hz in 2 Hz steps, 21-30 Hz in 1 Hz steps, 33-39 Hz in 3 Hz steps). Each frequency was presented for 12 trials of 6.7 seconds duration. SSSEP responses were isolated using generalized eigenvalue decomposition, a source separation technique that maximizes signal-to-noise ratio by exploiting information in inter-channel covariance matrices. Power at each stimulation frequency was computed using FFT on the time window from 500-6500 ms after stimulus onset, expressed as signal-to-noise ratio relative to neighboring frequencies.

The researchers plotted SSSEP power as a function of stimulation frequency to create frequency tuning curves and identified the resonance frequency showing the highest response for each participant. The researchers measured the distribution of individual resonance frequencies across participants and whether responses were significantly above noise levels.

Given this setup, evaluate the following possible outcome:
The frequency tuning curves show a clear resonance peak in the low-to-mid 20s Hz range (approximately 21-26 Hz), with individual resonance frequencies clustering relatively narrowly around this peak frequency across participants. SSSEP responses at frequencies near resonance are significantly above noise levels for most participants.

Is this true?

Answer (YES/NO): NO